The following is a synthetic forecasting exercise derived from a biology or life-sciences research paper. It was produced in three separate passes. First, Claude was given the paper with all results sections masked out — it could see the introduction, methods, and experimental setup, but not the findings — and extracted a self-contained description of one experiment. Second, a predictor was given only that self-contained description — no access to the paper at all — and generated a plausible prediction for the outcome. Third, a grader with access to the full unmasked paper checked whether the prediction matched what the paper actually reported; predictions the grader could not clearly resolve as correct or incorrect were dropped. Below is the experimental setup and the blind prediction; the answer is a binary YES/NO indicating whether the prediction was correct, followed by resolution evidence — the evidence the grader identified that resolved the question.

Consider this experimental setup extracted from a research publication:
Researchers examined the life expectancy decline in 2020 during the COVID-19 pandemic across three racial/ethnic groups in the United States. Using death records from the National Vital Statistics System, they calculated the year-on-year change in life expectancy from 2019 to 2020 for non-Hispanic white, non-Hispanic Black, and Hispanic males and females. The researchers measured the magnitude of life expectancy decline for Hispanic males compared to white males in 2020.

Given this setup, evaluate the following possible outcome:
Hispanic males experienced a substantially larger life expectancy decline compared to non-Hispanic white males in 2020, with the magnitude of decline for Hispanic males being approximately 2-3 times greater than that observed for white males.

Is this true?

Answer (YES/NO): YES